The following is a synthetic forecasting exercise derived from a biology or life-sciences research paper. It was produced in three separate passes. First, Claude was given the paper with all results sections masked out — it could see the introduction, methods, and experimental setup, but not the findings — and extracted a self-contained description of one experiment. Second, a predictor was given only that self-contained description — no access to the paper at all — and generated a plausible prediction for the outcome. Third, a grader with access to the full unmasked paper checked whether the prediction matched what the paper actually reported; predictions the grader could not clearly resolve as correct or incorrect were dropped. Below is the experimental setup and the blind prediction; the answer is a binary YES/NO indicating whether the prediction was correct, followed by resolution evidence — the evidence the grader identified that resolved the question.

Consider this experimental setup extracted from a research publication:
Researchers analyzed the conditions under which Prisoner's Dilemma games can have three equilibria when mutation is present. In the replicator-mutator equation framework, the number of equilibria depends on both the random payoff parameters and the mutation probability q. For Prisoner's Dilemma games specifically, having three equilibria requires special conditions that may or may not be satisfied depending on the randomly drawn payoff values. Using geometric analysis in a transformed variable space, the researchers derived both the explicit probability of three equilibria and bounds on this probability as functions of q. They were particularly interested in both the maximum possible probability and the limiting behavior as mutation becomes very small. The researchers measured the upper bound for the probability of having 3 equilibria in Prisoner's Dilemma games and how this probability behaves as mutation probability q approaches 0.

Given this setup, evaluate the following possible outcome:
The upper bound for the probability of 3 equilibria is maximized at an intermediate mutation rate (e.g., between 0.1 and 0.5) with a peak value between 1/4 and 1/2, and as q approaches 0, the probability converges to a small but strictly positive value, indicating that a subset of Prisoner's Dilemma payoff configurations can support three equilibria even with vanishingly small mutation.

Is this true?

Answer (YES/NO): NO